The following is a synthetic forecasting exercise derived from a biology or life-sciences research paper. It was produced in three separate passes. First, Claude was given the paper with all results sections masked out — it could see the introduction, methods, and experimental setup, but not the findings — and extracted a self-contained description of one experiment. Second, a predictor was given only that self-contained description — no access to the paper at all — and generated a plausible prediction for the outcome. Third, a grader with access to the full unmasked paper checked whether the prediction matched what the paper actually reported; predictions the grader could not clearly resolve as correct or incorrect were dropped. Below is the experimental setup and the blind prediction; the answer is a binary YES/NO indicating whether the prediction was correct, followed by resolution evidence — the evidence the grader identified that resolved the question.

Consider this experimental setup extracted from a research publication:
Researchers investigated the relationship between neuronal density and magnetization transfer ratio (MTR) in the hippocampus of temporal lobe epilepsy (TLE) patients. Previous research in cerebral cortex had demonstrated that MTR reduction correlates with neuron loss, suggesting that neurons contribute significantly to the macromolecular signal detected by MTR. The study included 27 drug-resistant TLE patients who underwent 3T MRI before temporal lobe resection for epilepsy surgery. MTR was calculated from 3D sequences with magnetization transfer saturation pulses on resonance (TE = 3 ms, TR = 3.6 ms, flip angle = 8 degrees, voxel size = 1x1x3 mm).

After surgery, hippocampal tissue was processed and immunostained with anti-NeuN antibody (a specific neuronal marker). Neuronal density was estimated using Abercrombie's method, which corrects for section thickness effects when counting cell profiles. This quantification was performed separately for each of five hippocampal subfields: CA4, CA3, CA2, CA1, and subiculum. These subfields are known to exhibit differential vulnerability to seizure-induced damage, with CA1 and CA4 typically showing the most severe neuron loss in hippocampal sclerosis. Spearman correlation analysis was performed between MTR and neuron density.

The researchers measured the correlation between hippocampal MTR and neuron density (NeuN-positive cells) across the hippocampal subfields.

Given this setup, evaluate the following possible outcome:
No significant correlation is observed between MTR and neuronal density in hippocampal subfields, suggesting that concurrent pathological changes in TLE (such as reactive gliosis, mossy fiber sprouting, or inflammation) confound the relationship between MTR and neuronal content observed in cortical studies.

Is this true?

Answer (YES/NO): NO